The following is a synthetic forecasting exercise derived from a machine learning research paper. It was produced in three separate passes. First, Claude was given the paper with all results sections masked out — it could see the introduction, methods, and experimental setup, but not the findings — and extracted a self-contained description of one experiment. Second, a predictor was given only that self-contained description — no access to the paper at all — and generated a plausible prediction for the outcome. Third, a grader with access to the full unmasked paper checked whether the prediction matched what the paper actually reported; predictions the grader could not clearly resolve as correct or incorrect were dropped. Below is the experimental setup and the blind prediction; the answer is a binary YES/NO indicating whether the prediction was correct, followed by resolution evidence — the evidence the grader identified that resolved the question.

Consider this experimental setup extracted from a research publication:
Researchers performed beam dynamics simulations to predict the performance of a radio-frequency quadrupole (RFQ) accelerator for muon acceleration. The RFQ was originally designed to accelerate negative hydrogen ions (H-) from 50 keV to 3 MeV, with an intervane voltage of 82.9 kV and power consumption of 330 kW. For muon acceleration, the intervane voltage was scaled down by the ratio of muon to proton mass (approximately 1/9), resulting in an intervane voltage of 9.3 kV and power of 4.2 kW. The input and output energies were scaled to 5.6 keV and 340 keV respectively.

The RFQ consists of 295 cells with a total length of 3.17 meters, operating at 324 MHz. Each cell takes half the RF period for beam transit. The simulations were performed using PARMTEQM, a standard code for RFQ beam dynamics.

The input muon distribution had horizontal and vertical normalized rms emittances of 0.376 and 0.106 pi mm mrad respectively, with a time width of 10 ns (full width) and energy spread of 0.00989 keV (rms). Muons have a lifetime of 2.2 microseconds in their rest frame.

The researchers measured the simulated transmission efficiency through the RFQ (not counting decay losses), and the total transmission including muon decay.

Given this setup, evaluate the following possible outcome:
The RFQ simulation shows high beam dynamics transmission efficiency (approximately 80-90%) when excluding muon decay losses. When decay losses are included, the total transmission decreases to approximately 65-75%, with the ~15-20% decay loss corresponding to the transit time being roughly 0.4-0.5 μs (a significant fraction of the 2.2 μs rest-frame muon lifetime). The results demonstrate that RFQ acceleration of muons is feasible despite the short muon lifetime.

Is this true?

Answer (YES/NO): NO